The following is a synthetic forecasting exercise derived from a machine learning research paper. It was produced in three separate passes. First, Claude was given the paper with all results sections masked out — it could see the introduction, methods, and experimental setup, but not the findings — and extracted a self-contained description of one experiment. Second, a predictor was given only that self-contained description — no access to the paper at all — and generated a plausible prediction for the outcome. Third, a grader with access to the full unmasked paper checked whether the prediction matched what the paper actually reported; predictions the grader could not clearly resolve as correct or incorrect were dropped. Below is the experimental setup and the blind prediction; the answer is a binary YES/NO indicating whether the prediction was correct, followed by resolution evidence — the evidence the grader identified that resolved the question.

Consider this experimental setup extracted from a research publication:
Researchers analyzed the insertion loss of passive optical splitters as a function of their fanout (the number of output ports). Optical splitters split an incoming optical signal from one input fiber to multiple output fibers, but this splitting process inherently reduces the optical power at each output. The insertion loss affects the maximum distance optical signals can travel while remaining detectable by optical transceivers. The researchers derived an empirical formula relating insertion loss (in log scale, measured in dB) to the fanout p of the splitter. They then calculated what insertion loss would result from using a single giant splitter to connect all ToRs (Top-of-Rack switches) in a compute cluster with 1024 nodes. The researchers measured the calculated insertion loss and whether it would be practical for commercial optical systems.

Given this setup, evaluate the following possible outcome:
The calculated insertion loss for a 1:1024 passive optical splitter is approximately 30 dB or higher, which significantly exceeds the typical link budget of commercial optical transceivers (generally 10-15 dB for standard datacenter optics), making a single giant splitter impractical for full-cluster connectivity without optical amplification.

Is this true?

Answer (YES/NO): YES